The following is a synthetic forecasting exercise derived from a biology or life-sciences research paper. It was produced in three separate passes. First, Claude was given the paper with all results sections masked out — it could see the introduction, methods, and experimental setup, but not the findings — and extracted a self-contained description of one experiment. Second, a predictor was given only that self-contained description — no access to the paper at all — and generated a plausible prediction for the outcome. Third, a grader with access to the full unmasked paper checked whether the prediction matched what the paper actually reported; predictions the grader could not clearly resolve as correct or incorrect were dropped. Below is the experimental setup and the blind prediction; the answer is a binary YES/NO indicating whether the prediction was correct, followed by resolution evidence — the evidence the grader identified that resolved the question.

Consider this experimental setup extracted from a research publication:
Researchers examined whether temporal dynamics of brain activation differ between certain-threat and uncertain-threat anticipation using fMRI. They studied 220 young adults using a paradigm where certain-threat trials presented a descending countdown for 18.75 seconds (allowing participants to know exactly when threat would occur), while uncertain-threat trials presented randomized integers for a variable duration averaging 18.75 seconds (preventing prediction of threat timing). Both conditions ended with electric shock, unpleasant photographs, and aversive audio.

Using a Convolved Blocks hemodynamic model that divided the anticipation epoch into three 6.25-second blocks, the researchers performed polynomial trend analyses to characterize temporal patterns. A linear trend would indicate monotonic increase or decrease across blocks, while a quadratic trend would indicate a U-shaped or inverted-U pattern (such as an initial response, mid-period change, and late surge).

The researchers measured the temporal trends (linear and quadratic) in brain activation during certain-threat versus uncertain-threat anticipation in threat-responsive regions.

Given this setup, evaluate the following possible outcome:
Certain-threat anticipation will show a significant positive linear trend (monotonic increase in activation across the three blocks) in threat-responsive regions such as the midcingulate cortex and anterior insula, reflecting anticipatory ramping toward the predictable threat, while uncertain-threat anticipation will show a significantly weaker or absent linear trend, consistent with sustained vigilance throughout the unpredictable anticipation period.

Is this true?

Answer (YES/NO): NO